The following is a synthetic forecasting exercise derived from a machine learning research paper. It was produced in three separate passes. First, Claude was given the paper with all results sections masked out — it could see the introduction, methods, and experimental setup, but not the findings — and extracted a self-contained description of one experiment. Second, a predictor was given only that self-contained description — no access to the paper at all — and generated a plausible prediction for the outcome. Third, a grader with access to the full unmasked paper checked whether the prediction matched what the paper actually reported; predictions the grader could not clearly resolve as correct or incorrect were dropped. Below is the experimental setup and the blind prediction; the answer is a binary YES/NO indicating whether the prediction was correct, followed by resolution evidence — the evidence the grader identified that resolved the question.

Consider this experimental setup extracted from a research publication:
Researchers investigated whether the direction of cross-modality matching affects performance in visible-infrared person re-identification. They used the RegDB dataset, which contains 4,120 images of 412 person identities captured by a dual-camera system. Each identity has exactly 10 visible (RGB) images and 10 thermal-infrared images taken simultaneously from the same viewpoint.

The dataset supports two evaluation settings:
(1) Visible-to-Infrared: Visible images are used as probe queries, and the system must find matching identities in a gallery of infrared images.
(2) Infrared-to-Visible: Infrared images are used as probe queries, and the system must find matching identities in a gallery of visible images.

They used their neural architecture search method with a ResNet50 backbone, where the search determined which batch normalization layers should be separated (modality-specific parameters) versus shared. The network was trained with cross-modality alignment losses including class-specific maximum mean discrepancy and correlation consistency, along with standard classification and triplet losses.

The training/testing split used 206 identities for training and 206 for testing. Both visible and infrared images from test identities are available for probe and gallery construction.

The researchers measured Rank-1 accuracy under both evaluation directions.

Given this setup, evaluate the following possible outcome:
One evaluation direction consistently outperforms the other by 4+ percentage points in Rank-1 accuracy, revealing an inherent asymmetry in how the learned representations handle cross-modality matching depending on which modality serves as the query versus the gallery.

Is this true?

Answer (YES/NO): NO